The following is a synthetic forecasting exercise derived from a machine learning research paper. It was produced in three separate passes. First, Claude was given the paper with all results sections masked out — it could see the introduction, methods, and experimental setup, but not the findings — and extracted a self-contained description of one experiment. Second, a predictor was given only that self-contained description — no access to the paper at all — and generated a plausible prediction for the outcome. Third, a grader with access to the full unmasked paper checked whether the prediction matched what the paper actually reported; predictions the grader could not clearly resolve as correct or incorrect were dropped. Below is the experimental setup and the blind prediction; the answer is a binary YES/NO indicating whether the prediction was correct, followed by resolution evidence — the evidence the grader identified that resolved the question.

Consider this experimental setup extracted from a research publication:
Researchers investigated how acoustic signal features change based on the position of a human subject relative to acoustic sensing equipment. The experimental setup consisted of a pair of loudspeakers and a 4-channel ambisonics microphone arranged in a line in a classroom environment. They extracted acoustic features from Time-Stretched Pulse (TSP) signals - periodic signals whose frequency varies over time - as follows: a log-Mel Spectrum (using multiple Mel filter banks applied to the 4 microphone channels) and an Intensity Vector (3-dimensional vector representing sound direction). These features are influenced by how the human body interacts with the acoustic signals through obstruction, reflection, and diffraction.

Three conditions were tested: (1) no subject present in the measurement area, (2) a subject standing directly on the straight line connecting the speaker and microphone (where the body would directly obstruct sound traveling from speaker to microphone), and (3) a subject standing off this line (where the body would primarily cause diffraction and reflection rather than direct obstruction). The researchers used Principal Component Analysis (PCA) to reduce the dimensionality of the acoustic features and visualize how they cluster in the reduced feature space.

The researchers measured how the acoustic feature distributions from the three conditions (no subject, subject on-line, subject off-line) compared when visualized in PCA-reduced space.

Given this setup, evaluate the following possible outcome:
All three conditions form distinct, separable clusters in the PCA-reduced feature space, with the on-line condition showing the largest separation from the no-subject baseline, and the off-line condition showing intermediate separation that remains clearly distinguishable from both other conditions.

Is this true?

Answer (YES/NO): NO